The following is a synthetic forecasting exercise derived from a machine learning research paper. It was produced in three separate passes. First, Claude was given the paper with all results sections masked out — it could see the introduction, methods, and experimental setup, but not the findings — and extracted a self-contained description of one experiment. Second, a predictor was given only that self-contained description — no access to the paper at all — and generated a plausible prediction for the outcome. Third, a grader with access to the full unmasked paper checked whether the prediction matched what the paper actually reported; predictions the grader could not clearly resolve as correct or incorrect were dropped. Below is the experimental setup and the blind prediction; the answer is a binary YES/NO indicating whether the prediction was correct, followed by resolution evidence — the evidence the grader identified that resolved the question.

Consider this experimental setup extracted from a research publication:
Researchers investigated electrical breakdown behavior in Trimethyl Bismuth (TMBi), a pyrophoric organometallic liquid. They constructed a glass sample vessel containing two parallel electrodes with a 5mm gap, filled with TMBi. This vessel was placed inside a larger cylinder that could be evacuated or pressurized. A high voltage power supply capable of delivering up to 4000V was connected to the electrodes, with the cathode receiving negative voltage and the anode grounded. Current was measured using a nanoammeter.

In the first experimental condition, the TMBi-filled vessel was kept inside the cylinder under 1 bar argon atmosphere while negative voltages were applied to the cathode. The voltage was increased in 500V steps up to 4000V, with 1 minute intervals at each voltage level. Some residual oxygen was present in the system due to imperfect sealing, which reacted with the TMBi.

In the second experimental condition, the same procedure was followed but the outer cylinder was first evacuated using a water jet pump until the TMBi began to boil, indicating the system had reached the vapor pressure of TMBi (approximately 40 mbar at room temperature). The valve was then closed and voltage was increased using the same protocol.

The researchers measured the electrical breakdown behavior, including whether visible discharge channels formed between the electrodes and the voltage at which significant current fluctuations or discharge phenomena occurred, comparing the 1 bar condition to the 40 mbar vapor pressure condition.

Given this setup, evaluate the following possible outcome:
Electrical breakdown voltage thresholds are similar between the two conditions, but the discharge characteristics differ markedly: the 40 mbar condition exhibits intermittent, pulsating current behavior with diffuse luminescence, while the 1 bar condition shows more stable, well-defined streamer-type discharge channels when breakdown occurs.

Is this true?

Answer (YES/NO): NO